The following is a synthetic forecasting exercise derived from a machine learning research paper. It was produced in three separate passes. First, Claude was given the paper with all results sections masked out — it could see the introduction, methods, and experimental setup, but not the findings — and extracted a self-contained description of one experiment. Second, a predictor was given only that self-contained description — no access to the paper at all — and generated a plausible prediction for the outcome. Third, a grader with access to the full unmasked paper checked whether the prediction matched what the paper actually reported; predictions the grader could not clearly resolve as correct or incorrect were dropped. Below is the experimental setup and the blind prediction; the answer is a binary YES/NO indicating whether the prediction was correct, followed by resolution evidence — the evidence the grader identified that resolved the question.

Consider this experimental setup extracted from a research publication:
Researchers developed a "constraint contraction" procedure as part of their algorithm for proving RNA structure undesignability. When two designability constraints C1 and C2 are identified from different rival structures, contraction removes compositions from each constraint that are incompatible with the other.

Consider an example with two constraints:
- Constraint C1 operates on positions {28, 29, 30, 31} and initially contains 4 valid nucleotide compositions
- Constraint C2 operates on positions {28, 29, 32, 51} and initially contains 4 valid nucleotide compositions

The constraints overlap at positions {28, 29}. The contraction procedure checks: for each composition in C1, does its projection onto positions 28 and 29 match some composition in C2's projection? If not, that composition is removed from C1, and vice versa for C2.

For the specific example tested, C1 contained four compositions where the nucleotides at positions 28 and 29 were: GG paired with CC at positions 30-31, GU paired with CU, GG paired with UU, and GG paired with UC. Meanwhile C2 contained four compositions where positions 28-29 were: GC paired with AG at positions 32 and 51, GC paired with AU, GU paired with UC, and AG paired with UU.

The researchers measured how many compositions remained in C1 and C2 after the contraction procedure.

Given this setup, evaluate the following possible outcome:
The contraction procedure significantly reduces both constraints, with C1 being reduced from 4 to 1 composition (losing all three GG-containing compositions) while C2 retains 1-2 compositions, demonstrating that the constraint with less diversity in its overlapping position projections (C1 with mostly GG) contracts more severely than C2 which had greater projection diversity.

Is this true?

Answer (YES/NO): NO